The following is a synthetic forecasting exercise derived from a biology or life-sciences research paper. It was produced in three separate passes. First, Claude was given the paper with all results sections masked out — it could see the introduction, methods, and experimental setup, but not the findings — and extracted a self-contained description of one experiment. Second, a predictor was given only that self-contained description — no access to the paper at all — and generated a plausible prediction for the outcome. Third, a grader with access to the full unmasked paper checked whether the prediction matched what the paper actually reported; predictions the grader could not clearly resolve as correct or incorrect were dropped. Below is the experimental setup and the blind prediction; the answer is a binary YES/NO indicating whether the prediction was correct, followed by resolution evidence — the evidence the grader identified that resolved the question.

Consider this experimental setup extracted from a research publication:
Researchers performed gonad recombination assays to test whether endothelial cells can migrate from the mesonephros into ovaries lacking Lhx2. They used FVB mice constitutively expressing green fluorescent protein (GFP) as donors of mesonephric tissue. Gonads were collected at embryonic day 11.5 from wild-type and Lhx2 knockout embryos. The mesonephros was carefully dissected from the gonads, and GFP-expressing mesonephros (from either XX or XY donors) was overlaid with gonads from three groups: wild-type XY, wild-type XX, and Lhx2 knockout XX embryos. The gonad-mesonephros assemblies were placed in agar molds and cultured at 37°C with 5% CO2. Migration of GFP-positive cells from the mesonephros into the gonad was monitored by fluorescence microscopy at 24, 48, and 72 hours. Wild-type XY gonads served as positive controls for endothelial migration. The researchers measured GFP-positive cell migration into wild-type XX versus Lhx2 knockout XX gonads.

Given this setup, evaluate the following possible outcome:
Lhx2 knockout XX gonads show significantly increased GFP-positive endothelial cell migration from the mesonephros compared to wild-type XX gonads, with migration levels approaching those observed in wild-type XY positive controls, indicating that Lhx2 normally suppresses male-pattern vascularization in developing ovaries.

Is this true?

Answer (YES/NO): YES